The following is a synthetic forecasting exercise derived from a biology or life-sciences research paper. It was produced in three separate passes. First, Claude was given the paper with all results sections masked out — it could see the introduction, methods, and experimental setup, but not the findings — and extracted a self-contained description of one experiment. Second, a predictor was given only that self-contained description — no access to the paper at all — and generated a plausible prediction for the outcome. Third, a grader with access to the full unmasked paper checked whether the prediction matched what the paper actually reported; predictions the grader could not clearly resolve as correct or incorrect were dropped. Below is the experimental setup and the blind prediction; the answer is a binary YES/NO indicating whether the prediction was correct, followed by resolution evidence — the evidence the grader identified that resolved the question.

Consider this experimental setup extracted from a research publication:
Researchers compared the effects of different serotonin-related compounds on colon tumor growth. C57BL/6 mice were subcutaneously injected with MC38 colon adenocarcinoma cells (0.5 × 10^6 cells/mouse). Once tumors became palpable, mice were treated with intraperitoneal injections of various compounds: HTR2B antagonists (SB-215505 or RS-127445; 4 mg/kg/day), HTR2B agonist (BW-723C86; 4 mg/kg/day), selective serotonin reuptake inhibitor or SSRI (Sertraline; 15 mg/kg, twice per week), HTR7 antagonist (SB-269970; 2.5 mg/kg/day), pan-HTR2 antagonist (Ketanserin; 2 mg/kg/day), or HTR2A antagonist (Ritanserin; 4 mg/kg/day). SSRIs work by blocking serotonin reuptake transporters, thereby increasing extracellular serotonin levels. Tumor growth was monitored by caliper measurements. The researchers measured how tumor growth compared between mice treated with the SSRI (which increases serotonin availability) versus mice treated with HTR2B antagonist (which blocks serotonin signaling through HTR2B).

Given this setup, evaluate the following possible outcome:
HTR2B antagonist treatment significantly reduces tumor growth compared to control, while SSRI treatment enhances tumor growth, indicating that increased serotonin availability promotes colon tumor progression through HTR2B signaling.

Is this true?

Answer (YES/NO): YES